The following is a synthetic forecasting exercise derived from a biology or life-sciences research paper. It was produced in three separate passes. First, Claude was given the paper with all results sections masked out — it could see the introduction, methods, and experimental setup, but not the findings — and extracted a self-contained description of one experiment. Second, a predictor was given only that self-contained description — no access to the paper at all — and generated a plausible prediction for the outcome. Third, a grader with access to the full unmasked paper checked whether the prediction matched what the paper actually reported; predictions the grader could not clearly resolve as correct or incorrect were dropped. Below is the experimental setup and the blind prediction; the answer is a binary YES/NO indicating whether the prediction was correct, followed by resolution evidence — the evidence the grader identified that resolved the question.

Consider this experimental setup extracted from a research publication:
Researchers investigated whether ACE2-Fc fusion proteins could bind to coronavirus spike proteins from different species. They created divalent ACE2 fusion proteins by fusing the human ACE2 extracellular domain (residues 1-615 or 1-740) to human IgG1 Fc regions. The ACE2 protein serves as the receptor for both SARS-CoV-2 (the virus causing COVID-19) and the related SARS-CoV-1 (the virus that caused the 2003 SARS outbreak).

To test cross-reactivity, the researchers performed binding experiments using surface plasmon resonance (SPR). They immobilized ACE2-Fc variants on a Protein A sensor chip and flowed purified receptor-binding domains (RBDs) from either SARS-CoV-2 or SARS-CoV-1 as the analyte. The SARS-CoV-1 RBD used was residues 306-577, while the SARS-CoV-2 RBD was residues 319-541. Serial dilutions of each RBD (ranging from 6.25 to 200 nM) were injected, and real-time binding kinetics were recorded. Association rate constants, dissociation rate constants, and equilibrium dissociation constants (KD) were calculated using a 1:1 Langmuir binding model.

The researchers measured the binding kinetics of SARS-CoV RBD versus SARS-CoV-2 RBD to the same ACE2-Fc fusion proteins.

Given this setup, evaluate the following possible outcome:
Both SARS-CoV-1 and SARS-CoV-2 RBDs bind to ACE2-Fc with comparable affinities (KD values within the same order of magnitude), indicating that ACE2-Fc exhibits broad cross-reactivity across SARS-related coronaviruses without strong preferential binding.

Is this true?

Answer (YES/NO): NO